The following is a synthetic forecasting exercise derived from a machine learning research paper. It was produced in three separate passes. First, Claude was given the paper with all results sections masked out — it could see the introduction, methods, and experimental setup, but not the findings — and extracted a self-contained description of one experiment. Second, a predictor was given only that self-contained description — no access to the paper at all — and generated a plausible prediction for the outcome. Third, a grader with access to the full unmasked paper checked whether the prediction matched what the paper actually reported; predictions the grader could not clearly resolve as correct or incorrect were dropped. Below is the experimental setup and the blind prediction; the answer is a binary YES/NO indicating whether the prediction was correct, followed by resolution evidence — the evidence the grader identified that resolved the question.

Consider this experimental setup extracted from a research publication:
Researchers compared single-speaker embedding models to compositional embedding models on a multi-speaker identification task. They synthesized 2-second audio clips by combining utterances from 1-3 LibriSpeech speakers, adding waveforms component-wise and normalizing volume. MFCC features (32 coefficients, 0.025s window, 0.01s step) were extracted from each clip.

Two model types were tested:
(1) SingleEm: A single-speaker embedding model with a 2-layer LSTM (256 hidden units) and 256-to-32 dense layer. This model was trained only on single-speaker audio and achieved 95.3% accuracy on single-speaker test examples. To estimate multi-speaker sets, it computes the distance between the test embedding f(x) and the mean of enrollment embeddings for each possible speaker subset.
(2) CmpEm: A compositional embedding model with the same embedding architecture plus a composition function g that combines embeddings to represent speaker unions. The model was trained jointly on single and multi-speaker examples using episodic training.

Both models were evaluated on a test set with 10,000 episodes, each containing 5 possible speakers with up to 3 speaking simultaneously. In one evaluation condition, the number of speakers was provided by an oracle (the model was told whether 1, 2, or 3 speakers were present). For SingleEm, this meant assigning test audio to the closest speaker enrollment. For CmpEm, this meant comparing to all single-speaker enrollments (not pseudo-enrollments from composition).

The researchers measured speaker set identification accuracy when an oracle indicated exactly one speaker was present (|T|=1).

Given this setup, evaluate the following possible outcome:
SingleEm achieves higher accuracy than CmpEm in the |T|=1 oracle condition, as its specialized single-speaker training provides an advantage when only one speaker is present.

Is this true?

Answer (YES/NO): YES